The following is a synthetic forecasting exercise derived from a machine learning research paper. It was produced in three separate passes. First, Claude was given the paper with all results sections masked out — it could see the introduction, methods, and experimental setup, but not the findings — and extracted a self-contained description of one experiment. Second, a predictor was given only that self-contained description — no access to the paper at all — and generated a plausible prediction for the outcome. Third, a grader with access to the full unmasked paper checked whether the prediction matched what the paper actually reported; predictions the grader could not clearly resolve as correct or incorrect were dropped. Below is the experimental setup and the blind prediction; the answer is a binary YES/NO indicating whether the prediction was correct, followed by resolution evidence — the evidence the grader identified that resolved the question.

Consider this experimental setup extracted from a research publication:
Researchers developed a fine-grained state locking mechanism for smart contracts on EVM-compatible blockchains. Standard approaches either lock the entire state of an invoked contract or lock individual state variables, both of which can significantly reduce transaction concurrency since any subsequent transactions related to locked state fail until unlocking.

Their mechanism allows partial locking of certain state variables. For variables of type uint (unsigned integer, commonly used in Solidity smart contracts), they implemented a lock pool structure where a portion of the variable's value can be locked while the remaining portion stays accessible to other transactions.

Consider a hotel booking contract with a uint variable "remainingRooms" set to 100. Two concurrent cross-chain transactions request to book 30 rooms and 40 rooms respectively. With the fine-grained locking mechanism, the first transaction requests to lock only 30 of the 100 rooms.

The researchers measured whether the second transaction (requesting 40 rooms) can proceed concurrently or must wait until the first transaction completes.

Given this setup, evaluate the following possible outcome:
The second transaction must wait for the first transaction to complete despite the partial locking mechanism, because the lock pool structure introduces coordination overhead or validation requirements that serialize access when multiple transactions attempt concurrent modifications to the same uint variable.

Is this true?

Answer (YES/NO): NO